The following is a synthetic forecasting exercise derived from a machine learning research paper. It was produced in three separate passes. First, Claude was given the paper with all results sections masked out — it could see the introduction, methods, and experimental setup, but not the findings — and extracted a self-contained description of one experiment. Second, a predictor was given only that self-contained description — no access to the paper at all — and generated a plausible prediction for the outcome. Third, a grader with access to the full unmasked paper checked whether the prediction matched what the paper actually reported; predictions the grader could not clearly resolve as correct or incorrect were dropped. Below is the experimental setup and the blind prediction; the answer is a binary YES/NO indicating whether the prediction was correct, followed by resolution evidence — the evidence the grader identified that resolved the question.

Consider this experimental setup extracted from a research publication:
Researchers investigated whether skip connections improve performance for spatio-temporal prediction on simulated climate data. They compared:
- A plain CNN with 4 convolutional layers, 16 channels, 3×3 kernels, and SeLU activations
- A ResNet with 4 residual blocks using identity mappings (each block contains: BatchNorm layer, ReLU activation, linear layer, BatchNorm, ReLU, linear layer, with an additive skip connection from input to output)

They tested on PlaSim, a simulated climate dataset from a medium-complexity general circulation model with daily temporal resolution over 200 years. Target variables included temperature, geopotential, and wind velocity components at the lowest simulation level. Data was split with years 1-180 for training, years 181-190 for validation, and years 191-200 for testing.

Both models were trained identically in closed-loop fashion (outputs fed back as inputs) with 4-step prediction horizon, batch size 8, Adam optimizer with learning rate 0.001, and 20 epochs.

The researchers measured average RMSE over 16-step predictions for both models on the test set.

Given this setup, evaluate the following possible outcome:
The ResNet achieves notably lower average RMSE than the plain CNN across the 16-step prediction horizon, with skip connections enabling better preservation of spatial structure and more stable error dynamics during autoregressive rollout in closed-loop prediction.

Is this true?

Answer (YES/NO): NO